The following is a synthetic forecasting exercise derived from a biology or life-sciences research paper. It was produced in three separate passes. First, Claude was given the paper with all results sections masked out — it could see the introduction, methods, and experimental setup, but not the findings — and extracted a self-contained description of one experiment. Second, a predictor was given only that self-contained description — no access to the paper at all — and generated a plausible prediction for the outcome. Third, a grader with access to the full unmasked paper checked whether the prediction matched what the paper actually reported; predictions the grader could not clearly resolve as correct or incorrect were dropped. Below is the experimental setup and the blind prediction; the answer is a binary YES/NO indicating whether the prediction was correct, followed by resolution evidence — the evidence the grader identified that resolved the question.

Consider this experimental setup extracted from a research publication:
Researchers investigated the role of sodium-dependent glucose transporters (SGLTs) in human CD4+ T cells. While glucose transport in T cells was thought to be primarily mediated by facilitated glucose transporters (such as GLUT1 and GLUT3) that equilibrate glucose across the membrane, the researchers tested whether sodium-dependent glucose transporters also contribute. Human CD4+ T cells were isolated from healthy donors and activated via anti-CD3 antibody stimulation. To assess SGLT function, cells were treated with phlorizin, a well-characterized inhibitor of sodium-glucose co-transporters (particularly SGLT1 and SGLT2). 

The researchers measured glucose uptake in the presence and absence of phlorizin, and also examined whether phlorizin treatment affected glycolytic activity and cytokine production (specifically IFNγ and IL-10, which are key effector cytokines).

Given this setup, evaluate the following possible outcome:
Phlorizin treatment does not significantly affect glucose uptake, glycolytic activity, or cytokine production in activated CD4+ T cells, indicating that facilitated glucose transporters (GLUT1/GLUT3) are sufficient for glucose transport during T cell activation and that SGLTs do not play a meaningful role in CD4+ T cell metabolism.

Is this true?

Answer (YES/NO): NO